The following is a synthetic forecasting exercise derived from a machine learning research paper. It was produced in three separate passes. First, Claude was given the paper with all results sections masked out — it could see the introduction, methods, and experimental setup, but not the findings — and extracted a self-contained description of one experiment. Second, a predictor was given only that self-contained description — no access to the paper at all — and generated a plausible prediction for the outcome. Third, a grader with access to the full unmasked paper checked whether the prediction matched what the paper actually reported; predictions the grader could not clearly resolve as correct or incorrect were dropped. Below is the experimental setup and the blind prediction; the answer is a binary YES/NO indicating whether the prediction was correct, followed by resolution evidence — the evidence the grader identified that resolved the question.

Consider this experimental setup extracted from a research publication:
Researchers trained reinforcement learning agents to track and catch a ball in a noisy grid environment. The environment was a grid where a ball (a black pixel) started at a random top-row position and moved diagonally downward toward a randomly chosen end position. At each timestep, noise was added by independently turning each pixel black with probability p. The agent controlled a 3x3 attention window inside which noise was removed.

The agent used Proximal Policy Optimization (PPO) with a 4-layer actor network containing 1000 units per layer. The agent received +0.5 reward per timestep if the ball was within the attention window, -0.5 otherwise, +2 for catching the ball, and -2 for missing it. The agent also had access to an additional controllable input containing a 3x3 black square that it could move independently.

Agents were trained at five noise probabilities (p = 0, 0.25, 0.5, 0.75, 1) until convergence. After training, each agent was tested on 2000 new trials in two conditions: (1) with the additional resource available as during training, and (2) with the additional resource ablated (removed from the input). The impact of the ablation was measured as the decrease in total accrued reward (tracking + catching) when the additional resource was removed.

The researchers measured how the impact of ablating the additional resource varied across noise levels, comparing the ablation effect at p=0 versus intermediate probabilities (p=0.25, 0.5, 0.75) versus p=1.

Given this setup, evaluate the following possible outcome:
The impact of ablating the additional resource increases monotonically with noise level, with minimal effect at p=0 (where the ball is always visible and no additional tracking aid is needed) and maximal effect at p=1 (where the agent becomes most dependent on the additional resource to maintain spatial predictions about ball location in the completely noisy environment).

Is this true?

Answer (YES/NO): NO